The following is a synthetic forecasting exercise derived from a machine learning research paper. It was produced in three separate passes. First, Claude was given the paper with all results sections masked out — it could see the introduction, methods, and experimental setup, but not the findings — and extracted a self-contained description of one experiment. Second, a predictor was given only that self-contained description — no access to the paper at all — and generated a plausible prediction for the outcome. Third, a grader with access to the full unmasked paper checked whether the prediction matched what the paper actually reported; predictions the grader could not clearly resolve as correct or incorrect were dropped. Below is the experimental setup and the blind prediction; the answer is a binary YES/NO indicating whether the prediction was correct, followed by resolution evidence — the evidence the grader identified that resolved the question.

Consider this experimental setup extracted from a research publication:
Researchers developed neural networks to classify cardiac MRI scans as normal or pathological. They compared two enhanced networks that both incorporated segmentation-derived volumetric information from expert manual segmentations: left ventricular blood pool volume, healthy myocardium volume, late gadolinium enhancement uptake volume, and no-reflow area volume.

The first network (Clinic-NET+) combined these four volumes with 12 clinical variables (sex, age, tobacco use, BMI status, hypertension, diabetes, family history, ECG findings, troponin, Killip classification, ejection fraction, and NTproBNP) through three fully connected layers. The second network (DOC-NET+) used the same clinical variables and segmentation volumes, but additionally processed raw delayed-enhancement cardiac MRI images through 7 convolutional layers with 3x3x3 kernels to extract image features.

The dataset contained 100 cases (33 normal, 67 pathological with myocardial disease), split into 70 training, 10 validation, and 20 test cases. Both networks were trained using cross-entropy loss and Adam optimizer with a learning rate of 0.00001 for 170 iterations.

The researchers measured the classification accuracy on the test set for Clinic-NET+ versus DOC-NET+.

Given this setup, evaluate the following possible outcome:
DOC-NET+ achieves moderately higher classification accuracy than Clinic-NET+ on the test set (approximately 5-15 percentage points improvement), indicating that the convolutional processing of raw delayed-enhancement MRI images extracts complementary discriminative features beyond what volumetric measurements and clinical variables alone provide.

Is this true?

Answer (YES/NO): NO